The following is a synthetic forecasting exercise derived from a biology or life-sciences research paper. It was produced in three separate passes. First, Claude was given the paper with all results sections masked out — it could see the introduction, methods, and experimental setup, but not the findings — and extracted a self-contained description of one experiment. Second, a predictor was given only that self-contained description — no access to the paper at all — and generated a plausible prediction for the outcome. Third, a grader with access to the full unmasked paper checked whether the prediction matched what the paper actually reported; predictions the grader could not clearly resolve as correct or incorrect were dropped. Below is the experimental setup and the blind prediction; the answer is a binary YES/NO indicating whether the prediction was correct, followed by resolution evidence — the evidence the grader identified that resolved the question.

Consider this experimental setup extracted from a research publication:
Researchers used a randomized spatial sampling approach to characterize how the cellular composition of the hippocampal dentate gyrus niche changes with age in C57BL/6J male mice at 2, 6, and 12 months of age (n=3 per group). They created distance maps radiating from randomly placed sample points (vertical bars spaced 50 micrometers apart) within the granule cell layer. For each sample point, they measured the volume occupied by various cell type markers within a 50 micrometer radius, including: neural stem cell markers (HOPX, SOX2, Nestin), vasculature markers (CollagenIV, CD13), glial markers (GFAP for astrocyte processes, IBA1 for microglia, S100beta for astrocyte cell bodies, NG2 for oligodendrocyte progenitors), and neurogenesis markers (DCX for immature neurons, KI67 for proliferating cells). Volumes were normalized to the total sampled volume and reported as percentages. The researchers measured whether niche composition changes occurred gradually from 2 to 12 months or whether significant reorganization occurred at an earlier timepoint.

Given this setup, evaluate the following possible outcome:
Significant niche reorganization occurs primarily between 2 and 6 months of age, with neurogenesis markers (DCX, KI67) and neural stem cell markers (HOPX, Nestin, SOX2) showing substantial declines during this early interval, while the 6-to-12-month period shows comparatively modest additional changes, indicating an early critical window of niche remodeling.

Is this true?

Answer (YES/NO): YES